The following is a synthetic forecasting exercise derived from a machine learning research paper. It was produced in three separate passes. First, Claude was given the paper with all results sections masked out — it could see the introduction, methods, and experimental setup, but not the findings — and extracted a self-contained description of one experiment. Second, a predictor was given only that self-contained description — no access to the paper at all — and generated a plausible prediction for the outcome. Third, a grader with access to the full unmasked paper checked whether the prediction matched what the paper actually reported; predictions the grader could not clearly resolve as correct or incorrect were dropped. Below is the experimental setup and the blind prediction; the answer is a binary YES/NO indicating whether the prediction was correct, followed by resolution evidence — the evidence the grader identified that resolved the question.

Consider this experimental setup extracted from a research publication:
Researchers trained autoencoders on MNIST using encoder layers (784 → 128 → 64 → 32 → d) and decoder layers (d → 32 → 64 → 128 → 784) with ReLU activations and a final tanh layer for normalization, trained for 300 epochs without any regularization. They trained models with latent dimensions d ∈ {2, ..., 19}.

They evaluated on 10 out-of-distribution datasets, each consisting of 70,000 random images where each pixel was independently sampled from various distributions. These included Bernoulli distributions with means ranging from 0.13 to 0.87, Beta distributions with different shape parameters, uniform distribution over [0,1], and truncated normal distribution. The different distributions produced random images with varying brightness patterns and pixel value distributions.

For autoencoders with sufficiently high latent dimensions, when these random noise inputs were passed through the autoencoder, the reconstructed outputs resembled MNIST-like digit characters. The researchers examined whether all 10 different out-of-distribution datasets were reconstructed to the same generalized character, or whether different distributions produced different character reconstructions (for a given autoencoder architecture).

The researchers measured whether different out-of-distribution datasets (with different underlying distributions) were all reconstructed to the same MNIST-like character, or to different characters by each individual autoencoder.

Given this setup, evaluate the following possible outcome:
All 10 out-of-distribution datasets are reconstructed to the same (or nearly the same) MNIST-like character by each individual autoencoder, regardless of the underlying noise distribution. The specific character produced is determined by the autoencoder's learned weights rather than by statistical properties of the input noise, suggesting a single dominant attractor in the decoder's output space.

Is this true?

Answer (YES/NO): YES